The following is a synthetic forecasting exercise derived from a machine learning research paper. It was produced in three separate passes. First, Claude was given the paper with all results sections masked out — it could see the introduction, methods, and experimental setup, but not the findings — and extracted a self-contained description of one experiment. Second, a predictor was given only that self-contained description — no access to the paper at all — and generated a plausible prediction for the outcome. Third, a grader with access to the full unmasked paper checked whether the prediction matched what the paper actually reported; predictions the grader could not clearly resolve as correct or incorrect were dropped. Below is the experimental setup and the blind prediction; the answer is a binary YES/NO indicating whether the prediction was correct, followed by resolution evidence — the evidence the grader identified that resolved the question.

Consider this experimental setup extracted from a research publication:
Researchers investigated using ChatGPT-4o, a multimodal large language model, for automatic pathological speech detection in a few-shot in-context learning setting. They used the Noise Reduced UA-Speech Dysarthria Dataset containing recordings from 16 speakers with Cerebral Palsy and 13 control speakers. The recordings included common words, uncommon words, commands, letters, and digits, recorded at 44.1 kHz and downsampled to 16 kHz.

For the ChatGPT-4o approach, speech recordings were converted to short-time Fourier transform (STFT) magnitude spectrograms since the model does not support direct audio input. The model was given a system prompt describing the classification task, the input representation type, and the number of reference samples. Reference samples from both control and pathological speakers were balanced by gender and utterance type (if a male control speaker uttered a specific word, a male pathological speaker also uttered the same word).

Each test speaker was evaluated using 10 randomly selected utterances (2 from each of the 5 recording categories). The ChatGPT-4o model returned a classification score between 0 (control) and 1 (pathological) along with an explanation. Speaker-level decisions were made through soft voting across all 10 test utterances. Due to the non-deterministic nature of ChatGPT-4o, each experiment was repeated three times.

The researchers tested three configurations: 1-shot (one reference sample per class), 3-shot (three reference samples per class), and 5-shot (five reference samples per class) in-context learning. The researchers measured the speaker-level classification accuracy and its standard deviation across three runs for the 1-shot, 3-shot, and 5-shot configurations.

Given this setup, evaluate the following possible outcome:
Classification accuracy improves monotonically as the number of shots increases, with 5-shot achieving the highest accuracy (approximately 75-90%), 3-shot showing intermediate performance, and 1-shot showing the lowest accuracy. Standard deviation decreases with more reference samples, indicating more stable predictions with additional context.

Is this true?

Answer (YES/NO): YES